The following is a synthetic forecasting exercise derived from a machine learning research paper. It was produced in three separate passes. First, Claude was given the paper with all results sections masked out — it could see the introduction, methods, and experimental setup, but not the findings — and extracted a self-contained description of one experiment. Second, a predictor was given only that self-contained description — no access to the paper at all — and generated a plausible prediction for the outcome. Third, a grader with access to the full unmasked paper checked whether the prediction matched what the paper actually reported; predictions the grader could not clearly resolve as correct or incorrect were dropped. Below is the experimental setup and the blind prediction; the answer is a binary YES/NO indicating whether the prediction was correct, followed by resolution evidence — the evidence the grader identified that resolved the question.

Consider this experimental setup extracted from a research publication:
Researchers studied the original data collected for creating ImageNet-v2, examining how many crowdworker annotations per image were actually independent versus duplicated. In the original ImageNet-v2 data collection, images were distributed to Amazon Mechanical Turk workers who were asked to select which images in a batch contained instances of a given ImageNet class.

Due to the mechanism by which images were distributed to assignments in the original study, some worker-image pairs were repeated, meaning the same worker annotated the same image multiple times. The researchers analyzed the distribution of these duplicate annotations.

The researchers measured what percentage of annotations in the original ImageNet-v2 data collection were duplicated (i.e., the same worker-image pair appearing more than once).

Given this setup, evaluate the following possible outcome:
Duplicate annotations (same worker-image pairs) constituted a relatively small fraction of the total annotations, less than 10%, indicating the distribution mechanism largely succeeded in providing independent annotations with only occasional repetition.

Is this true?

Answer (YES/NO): YES